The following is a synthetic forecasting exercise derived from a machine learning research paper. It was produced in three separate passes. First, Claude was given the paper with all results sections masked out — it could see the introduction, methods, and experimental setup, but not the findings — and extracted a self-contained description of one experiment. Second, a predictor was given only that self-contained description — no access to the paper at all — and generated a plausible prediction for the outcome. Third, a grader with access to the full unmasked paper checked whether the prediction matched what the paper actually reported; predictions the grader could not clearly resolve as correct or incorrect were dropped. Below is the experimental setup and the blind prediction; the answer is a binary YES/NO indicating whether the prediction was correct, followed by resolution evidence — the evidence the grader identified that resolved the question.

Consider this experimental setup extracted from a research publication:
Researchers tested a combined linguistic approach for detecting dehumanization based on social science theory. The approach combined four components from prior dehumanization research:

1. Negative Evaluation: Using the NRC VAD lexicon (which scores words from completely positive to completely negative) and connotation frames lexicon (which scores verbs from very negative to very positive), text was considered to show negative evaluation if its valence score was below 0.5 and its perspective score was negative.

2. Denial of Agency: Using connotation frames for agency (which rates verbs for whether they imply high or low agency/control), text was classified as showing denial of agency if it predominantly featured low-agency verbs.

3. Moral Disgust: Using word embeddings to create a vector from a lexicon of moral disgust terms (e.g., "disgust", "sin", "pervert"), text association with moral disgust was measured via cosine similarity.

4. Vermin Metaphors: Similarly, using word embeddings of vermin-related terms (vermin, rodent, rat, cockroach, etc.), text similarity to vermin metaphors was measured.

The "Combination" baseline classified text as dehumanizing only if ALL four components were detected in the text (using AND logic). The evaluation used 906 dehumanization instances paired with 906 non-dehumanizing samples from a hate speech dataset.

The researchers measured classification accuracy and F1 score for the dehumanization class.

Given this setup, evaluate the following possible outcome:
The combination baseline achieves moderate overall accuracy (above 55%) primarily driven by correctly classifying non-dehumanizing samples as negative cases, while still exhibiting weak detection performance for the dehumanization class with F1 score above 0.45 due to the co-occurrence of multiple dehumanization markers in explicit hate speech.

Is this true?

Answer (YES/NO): NO